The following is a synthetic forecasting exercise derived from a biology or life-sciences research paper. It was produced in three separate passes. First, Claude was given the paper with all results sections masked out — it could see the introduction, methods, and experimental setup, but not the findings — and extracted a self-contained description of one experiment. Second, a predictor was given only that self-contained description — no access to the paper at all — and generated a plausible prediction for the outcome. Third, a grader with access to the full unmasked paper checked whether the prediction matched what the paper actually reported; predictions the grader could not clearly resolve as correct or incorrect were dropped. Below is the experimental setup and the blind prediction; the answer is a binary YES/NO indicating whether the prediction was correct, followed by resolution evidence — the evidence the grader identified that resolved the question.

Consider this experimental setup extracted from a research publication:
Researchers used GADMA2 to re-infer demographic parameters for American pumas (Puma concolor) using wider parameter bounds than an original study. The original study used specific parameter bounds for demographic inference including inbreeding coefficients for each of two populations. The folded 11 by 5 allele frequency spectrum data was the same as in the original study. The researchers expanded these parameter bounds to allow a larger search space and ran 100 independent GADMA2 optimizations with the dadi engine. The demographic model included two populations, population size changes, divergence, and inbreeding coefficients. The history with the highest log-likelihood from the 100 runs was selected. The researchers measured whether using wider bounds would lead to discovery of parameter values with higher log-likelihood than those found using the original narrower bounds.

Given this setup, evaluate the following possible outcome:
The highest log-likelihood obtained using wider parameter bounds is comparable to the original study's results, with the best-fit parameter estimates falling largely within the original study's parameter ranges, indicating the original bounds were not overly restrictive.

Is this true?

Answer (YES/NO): NO